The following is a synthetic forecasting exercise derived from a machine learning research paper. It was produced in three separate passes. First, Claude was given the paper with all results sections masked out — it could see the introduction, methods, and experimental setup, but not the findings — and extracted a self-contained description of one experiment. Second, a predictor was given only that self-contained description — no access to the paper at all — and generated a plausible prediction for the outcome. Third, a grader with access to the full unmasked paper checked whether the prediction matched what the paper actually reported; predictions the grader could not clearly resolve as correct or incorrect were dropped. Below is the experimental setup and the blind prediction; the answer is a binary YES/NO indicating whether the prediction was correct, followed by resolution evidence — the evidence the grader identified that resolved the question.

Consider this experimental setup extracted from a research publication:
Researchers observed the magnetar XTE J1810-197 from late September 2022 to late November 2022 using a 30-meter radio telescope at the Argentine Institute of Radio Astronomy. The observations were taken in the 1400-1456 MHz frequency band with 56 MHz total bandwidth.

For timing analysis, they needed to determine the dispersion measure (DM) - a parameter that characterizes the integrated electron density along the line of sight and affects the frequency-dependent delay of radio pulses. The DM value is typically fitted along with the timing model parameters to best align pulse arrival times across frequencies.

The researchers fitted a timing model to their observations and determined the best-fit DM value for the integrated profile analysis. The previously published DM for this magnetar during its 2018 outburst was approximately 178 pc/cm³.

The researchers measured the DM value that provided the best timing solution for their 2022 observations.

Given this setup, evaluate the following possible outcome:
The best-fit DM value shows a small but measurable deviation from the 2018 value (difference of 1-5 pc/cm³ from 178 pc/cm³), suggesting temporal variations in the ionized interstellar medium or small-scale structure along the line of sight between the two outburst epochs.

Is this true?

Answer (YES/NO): NO